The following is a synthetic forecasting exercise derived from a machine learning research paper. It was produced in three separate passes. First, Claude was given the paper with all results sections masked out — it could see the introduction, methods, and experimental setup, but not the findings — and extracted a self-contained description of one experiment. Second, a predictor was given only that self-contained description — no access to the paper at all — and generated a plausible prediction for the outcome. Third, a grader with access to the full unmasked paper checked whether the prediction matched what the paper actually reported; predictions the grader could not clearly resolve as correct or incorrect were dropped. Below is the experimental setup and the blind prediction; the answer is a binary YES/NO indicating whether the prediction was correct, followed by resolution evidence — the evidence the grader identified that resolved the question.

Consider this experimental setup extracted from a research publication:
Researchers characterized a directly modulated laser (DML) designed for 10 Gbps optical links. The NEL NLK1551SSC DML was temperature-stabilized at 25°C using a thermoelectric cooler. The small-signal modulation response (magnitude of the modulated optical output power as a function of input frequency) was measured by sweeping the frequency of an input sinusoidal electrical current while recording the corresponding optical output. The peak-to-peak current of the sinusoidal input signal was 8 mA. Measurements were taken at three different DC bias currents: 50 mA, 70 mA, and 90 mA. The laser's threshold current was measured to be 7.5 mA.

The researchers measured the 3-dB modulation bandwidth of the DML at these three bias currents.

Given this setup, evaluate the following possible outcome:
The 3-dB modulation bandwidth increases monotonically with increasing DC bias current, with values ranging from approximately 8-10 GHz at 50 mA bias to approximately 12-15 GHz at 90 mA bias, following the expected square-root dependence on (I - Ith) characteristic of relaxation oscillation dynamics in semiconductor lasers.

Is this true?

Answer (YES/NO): NO